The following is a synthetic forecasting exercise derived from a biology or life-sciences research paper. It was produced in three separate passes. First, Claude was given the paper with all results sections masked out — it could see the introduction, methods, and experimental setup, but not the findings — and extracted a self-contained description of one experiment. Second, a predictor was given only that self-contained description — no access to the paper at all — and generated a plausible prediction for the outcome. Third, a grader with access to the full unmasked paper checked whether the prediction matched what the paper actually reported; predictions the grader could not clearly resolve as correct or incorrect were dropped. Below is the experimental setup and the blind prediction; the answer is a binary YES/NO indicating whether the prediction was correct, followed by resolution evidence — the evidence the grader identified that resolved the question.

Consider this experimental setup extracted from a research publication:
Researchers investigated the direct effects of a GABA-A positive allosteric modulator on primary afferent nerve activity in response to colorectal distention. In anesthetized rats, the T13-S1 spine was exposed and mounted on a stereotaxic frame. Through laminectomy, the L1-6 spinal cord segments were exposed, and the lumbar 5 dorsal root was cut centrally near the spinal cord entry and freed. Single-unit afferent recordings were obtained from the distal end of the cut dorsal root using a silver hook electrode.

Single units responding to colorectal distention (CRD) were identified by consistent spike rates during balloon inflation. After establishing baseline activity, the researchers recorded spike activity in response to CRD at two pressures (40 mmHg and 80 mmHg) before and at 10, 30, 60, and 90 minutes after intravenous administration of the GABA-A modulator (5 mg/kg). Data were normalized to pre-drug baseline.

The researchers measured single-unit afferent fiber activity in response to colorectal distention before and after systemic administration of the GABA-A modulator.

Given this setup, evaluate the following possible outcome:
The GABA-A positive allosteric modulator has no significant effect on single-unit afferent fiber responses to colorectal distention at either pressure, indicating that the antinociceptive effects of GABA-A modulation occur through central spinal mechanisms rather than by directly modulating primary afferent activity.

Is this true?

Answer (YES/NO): NO